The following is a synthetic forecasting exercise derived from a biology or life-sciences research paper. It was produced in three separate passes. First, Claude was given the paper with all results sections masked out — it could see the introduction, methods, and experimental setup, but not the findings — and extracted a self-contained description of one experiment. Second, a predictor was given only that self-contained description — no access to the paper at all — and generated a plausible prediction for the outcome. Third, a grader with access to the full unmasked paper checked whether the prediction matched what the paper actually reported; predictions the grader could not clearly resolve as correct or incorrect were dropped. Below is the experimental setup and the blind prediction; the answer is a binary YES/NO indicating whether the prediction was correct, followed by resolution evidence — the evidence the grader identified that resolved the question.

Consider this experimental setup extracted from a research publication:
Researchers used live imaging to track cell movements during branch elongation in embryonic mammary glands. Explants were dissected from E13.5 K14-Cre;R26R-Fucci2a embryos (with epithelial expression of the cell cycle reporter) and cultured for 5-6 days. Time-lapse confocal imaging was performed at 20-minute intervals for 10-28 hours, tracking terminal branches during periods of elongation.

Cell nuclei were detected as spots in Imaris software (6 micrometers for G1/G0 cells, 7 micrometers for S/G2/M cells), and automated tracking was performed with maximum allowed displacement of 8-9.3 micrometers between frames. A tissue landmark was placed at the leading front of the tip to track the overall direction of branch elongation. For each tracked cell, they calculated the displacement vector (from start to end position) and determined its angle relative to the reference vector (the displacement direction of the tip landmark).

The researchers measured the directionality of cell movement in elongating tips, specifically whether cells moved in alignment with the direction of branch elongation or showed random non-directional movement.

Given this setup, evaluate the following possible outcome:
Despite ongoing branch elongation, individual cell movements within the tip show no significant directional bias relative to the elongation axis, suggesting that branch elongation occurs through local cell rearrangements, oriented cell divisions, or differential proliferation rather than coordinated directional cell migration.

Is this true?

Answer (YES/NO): NO